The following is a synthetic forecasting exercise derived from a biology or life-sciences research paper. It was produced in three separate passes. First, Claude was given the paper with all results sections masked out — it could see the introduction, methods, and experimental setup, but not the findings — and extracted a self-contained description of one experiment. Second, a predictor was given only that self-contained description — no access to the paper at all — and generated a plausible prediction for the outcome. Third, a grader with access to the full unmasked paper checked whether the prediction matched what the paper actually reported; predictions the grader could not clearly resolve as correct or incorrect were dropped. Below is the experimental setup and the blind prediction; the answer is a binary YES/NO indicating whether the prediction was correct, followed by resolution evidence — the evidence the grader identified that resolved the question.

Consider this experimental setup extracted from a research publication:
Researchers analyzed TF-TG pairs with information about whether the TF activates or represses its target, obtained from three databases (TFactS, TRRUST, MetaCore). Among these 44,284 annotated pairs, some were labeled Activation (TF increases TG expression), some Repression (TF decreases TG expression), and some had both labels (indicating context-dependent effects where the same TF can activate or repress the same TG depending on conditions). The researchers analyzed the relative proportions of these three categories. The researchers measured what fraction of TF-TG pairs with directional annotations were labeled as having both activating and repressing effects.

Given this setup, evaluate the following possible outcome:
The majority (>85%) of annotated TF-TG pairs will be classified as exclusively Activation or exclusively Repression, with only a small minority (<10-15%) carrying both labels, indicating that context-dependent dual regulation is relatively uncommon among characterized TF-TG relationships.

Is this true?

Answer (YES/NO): YES